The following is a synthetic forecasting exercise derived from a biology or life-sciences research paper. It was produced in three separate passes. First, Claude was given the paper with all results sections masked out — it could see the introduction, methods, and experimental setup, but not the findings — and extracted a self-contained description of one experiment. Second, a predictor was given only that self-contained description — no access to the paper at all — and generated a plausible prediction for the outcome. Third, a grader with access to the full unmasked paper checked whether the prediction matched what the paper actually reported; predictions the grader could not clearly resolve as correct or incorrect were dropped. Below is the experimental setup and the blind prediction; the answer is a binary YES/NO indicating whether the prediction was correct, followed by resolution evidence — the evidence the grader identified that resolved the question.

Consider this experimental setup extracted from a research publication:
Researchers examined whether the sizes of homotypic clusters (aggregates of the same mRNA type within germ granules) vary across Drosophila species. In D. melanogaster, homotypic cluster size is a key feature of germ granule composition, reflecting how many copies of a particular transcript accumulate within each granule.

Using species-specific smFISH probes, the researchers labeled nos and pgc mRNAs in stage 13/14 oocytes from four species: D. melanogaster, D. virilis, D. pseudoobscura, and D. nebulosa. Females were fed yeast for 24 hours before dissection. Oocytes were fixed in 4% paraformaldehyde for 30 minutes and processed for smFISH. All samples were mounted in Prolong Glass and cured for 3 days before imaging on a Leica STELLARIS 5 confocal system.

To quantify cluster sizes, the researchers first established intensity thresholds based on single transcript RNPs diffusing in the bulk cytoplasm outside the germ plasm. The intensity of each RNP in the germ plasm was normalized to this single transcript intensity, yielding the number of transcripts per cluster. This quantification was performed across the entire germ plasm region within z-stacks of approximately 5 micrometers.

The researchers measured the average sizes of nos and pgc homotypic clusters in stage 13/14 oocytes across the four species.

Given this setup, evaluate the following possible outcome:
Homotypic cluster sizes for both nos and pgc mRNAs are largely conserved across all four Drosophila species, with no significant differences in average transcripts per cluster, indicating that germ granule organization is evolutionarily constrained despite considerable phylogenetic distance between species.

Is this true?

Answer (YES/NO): NO